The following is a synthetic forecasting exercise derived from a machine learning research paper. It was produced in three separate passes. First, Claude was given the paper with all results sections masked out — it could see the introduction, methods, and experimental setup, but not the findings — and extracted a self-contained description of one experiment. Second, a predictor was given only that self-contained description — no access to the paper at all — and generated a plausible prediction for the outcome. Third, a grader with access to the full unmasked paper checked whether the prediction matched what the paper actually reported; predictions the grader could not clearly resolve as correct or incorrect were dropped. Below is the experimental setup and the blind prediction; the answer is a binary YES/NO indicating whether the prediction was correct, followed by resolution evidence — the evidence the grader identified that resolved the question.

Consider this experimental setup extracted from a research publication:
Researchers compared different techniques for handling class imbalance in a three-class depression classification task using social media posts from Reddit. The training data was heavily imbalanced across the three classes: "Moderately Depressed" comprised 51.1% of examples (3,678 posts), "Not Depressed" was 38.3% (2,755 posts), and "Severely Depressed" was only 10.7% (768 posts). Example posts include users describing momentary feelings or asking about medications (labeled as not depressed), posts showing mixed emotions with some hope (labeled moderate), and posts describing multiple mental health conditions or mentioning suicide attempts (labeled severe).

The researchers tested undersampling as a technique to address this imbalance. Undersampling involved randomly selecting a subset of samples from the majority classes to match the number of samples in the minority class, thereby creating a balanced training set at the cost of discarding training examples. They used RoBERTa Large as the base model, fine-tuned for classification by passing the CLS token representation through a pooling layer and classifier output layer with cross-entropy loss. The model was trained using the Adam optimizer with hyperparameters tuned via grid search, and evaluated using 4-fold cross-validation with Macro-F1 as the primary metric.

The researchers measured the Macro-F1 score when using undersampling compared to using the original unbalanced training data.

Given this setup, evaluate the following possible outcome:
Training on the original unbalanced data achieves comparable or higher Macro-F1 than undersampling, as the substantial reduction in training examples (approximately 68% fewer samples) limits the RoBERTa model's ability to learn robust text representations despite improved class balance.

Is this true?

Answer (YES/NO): YES